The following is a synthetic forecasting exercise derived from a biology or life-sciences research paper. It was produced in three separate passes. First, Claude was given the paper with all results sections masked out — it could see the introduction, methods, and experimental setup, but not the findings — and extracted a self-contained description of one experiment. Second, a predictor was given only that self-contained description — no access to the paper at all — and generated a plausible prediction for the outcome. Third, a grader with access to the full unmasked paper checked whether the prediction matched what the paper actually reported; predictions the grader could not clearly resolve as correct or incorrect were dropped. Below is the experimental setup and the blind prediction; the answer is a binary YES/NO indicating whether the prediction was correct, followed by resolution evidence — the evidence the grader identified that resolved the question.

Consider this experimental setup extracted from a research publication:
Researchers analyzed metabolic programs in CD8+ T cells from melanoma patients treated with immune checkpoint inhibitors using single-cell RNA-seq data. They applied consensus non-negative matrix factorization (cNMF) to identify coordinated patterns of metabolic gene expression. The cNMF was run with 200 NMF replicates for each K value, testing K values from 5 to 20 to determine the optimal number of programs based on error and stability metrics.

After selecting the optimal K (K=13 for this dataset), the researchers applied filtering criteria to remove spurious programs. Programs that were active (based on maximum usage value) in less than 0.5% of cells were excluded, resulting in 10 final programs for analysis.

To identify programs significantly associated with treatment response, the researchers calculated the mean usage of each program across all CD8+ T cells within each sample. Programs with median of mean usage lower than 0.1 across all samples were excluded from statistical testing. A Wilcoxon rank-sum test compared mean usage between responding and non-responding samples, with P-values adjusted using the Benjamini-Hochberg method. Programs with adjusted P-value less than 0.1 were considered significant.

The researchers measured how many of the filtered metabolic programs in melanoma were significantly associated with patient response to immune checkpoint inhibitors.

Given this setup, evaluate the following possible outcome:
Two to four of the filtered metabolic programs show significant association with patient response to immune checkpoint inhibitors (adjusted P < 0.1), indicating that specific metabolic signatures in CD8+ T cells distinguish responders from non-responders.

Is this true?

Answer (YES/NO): YES